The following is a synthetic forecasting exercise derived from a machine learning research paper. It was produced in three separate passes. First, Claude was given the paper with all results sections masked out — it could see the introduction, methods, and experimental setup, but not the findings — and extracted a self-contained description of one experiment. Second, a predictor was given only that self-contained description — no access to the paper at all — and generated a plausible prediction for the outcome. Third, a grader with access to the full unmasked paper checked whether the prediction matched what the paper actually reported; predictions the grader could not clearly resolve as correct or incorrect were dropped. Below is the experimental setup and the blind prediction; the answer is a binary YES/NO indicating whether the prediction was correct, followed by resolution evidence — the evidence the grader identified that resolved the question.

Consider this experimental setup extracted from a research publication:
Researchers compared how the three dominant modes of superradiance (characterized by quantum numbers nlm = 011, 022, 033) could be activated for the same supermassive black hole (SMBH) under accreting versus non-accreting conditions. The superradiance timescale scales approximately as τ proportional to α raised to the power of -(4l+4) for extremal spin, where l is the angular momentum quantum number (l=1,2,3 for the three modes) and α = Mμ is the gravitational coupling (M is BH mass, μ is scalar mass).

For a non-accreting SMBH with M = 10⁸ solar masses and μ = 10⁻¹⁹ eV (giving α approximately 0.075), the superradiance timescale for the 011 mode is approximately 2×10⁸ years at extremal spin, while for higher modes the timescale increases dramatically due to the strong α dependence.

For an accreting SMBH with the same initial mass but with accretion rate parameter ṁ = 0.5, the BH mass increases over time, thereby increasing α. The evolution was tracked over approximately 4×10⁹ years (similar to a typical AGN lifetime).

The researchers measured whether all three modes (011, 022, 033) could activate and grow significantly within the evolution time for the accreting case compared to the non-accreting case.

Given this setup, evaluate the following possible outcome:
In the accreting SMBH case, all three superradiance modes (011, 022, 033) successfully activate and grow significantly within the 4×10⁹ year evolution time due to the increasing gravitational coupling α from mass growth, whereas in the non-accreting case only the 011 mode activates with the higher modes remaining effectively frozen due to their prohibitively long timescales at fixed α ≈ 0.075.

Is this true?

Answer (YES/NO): YES